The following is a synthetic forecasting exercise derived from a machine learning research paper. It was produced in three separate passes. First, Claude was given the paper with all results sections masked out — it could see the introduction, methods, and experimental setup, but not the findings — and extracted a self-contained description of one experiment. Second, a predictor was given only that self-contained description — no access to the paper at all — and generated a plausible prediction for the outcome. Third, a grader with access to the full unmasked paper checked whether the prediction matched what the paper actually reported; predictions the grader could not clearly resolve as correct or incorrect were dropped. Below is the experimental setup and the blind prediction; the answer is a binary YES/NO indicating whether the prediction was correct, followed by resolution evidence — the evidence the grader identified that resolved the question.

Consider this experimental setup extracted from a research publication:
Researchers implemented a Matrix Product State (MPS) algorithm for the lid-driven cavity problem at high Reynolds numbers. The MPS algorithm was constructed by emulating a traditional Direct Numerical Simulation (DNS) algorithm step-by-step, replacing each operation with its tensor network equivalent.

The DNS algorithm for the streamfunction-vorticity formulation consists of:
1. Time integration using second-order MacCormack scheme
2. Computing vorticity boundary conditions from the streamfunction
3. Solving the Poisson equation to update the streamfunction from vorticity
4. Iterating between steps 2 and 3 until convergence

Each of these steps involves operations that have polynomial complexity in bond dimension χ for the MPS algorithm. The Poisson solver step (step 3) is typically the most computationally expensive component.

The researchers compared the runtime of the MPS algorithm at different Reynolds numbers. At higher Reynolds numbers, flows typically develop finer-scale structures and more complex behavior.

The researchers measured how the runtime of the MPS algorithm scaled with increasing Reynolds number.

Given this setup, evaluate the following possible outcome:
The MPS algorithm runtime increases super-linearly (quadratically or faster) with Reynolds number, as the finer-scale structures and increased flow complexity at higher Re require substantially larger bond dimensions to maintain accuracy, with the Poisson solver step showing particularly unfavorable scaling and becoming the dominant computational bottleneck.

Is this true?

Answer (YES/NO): NO